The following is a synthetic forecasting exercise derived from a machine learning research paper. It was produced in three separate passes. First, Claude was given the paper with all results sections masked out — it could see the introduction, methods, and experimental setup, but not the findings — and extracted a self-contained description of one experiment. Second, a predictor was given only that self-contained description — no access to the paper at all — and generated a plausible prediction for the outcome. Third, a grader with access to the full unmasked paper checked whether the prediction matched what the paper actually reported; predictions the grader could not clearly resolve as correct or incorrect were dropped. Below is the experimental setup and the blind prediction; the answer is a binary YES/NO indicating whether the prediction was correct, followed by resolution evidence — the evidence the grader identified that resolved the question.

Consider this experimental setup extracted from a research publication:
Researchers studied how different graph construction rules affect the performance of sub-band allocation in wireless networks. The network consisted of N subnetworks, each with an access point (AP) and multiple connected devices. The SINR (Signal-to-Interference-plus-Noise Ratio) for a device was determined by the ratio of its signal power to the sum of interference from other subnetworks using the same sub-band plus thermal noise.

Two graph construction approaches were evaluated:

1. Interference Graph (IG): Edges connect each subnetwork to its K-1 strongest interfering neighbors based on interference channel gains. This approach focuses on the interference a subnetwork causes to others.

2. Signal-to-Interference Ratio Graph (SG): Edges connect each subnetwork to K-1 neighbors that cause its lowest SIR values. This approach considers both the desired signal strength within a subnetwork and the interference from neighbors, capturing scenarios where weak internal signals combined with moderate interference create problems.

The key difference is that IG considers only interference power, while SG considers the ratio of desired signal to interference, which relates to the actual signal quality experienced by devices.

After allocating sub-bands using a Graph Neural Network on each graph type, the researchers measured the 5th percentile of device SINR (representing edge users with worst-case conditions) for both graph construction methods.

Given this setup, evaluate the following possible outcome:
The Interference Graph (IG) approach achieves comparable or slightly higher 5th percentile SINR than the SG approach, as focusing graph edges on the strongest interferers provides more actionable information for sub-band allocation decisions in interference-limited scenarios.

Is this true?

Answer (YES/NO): NO